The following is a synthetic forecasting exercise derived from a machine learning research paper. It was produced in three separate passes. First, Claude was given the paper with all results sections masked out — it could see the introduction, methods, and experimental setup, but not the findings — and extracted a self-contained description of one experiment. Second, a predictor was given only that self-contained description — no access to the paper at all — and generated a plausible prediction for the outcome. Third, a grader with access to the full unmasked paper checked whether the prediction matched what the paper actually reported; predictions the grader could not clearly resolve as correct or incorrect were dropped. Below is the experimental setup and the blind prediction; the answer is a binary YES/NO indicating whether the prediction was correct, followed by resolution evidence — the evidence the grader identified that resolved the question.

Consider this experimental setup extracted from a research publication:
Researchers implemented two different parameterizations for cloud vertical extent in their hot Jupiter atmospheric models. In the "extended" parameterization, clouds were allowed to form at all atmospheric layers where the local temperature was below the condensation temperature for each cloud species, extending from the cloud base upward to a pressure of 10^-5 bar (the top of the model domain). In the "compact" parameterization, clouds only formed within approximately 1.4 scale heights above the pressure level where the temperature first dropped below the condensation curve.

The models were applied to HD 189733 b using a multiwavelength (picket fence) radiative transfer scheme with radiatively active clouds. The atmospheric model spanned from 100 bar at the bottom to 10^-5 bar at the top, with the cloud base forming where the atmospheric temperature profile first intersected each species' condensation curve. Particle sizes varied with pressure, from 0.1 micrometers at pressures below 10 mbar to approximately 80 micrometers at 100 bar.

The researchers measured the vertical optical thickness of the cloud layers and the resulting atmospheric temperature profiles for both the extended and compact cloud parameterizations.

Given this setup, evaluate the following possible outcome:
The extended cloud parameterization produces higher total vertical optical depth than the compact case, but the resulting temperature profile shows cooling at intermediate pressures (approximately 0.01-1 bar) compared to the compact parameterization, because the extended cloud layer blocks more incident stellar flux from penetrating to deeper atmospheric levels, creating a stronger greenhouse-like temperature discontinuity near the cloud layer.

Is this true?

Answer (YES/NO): NO